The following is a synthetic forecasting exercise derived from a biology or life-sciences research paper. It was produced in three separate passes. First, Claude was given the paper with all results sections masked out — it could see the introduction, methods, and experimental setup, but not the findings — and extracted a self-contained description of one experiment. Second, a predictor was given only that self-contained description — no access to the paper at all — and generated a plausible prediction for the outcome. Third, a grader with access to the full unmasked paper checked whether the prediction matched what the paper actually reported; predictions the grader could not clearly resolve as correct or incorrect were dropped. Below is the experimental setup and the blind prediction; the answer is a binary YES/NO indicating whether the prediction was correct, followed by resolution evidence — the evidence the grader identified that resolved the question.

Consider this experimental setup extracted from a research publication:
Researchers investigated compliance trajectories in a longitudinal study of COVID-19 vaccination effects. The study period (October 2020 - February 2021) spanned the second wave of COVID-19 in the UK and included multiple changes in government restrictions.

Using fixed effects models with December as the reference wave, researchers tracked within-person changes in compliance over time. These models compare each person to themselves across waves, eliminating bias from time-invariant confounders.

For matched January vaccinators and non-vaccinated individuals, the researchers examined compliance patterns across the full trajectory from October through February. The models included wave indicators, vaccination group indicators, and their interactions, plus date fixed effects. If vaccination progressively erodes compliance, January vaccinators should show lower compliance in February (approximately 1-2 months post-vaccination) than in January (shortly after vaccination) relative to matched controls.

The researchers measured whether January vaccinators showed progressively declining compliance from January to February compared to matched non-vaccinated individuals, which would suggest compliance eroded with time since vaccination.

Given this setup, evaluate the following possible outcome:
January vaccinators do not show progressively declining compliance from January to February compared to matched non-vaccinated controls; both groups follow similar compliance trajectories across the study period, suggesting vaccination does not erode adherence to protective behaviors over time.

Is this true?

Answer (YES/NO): YES